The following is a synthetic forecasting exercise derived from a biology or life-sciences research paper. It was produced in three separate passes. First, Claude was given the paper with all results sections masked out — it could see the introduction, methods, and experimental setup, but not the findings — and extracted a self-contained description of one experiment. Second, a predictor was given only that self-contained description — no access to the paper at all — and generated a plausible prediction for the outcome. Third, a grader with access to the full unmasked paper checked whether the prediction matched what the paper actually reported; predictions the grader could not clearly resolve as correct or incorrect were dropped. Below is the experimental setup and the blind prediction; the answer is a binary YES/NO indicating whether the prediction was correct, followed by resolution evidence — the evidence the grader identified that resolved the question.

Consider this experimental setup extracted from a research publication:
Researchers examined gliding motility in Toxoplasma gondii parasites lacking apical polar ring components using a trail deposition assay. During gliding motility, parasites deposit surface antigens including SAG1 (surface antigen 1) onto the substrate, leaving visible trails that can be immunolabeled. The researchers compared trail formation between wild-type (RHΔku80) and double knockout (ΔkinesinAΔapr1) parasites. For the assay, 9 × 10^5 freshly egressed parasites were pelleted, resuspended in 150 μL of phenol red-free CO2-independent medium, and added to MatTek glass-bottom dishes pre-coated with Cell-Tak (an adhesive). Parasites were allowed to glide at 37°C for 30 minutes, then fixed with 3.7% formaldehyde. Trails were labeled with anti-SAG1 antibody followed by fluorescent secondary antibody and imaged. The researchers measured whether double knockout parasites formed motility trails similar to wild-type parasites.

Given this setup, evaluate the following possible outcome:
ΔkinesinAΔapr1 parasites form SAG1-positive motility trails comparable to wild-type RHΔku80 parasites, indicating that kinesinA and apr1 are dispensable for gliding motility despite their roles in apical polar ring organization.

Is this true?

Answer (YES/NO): NO